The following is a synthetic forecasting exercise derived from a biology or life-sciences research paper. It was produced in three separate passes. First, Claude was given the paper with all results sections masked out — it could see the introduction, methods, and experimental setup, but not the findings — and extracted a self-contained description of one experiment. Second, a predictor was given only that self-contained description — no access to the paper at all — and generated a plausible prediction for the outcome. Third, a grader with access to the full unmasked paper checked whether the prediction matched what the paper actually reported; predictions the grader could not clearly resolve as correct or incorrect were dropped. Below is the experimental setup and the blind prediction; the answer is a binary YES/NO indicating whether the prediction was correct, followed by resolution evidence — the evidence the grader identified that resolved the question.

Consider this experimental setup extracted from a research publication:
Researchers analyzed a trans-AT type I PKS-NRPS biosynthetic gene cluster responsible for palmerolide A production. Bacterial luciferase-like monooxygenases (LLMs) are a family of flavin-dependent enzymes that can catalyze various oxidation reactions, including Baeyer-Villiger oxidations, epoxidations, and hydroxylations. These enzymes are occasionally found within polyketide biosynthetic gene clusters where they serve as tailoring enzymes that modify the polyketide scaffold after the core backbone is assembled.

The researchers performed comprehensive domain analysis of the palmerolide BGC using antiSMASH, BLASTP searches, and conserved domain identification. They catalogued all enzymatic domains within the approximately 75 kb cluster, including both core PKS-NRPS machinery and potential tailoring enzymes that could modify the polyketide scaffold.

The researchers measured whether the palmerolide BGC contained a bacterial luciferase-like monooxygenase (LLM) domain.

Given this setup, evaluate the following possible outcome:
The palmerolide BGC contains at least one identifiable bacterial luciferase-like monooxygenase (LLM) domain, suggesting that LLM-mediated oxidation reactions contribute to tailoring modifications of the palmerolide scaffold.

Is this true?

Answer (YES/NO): YES